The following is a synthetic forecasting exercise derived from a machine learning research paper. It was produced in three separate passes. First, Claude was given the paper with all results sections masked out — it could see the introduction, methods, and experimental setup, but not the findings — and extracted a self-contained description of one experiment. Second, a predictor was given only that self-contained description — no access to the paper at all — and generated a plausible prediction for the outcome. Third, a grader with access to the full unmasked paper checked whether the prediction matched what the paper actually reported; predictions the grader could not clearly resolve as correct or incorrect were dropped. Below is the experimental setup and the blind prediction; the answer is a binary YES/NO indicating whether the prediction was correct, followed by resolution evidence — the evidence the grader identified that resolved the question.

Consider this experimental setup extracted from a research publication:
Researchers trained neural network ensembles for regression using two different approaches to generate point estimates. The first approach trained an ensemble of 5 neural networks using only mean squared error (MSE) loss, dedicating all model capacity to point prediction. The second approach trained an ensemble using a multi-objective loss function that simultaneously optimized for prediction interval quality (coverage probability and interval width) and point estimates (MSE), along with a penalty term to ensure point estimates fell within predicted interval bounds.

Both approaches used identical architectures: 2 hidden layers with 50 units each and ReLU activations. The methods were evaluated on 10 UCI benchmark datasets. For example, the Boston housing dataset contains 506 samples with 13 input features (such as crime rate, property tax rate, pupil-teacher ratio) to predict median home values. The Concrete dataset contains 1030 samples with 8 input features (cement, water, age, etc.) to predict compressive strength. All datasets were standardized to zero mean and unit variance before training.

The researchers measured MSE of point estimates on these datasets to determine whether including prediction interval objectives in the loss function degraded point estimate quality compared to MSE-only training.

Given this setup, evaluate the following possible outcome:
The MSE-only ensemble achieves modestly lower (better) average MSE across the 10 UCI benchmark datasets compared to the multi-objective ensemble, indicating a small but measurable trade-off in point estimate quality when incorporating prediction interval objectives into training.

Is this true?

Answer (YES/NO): NO